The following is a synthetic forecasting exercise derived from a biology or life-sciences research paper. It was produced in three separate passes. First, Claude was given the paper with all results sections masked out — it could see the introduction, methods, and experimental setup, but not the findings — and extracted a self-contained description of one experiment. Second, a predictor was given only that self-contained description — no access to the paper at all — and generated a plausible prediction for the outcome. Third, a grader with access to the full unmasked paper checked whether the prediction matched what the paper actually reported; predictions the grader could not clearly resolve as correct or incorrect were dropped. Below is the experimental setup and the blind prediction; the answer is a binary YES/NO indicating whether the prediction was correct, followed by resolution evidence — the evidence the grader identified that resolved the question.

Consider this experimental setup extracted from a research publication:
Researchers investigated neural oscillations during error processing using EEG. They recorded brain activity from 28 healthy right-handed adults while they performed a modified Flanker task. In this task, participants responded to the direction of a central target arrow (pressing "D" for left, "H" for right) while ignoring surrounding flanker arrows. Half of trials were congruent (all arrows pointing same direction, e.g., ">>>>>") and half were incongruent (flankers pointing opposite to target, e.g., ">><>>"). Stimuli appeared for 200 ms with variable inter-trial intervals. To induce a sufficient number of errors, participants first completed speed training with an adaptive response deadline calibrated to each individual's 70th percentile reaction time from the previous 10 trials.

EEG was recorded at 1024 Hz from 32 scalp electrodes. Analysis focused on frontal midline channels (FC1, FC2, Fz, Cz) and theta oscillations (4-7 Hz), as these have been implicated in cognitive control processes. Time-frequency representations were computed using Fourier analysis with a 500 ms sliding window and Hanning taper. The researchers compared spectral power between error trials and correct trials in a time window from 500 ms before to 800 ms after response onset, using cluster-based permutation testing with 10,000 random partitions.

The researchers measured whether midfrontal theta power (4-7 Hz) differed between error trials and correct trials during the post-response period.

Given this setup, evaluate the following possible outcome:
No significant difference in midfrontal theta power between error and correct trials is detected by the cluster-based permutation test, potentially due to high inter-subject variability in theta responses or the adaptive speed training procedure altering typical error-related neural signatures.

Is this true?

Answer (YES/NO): NO